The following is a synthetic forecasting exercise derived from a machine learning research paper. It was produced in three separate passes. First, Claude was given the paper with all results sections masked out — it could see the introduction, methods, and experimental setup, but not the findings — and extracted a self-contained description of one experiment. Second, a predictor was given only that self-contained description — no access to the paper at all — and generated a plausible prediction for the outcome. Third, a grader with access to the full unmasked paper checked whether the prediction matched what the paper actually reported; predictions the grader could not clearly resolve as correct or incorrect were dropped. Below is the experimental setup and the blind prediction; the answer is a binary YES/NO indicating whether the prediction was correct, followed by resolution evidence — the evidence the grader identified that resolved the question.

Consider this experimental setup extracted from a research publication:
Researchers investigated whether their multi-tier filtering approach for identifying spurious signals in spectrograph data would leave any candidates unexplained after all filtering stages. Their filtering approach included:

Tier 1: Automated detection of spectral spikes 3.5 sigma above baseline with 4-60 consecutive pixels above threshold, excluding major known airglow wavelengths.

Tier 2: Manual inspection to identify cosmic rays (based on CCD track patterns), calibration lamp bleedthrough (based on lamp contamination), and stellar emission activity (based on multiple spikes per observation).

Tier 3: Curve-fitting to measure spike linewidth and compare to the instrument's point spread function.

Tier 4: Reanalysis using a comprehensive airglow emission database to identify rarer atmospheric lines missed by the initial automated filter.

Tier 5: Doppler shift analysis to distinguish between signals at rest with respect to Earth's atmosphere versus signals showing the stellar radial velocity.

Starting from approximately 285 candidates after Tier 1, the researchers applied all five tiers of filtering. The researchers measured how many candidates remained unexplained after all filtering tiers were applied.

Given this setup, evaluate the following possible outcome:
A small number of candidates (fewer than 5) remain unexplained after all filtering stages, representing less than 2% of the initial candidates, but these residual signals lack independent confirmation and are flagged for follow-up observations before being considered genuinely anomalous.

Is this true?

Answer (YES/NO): YES